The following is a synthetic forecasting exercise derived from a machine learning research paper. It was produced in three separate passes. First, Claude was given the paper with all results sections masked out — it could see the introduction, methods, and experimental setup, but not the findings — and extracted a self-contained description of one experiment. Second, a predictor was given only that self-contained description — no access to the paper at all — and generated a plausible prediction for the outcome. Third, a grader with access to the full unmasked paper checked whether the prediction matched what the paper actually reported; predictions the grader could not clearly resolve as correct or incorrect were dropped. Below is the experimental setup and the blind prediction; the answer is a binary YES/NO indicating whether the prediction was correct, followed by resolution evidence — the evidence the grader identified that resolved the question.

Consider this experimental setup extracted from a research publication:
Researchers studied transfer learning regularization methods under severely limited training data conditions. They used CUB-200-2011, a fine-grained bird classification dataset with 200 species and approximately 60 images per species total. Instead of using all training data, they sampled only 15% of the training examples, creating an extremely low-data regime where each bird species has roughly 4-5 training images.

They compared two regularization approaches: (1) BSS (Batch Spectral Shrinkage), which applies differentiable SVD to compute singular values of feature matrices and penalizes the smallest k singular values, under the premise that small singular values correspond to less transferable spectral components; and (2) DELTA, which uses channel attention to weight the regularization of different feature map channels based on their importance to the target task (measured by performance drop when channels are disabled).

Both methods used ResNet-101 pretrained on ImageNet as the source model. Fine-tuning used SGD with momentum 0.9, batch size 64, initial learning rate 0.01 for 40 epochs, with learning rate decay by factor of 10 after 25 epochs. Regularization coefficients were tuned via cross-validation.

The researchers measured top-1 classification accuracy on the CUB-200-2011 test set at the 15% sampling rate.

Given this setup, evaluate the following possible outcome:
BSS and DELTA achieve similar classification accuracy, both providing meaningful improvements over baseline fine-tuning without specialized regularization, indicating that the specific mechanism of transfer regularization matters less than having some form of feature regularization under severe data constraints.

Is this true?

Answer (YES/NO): YES